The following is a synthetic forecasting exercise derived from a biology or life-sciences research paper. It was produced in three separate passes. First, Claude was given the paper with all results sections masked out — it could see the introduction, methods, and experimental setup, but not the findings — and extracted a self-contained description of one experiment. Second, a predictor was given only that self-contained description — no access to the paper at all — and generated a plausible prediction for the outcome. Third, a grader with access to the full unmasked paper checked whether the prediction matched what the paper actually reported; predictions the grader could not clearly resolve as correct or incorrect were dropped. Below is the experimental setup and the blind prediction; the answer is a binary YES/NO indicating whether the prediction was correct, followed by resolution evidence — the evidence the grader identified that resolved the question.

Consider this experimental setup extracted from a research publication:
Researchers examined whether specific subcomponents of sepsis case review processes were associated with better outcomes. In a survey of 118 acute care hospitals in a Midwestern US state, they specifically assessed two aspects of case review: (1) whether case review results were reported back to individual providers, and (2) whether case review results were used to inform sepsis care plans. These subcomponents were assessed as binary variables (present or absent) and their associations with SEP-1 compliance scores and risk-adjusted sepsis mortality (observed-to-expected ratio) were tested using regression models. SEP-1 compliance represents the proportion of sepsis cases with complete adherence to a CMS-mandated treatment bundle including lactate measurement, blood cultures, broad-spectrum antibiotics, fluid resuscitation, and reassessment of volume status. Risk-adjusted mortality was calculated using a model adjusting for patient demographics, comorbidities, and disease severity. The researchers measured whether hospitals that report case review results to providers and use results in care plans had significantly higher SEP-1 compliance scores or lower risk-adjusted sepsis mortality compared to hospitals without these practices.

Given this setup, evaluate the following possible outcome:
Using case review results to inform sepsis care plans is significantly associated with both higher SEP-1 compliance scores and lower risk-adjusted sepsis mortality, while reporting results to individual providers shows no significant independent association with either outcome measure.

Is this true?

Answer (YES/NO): NO